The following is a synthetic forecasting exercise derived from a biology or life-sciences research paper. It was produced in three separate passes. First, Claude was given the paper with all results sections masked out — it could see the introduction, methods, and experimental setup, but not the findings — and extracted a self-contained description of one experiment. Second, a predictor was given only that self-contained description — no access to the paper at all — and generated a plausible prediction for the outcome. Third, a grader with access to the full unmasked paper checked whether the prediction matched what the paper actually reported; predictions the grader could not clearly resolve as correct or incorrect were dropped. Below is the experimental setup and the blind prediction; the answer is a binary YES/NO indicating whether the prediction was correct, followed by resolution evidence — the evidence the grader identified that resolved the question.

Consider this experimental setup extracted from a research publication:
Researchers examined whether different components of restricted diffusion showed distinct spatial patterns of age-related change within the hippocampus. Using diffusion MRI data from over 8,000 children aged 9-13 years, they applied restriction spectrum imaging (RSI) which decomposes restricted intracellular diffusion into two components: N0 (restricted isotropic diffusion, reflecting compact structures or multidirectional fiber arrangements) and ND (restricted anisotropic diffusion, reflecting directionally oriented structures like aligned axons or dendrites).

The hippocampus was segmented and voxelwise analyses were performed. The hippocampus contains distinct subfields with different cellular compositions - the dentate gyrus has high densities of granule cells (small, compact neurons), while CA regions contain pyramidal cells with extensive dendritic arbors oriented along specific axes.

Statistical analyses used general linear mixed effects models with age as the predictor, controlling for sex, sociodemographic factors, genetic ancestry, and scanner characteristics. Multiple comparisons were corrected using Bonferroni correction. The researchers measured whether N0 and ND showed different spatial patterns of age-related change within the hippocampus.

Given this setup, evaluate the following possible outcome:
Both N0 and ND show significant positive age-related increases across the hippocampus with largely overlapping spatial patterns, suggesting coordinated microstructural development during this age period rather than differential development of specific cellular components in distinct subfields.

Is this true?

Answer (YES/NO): NO